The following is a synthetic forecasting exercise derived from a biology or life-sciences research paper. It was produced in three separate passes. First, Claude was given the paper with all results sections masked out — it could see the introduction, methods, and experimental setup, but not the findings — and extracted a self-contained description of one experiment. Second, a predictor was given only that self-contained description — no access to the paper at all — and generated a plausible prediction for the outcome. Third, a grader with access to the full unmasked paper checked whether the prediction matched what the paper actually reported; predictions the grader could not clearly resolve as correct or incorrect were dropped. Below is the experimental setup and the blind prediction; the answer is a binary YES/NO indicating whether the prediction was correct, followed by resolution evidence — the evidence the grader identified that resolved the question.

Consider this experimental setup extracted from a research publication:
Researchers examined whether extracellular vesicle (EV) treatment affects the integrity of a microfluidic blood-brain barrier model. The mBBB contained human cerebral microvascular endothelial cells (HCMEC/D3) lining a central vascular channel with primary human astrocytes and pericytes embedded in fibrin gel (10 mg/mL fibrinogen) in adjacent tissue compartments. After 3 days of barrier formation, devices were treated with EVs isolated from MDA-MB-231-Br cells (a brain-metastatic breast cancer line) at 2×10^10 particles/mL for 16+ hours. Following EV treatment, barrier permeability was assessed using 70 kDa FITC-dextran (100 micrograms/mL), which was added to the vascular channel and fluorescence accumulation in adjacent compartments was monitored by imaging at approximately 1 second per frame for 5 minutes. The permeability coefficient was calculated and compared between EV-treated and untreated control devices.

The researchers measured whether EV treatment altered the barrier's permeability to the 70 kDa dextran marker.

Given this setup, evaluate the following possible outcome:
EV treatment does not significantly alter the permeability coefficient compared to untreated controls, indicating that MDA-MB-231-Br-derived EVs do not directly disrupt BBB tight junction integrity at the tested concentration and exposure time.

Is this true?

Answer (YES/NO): YES